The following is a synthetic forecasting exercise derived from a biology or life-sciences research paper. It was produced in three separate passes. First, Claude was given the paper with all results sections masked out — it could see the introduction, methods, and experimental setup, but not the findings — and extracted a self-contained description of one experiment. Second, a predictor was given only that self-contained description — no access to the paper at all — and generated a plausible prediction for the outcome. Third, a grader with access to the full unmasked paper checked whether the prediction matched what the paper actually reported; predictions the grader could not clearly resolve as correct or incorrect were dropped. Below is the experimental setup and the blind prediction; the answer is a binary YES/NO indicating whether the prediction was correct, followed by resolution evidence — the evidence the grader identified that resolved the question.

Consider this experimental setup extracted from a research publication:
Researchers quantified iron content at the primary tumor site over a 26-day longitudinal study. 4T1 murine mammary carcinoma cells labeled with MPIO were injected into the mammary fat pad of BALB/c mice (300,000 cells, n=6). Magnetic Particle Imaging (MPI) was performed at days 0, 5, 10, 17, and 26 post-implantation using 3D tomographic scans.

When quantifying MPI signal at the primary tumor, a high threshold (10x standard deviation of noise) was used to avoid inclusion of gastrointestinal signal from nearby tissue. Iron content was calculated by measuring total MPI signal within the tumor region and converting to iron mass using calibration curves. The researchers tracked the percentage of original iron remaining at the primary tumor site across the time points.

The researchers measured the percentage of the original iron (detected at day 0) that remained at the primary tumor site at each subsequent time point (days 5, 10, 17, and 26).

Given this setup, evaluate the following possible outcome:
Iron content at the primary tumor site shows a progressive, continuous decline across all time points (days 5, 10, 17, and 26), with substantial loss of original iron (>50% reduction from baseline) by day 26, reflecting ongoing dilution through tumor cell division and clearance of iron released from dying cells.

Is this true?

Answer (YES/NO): NO